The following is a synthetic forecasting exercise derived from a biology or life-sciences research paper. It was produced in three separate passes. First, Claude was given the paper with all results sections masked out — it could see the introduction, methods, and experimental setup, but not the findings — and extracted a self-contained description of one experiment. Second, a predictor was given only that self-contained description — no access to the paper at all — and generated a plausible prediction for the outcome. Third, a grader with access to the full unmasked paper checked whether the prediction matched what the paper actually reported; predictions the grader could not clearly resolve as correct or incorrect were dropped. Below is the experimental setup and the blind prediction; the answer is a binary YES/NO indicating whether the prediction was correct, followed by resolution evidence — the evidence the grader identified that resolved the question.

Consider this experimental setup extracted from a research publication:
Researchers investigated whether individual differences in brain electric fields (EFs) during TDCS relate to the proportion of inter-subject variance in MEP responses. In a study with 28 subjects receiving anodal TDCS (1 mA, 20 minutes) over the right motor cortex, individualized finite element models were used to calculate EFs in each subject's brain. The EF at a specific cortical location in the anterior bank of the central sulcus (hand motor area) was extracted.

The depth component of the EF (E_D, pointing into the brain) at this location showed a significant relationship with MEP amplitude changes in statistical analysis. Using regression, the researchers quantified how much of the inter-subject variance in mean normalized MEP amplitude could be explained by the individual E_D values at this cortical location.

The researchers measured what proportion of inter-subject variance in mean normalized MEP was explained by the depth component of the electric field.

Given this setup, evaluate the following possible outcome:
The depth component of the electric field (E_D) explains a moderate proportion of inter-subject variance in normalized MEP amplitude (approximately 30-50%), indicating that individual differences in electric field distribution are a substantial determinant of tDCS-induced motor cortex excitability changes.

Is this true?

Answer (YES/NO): YES